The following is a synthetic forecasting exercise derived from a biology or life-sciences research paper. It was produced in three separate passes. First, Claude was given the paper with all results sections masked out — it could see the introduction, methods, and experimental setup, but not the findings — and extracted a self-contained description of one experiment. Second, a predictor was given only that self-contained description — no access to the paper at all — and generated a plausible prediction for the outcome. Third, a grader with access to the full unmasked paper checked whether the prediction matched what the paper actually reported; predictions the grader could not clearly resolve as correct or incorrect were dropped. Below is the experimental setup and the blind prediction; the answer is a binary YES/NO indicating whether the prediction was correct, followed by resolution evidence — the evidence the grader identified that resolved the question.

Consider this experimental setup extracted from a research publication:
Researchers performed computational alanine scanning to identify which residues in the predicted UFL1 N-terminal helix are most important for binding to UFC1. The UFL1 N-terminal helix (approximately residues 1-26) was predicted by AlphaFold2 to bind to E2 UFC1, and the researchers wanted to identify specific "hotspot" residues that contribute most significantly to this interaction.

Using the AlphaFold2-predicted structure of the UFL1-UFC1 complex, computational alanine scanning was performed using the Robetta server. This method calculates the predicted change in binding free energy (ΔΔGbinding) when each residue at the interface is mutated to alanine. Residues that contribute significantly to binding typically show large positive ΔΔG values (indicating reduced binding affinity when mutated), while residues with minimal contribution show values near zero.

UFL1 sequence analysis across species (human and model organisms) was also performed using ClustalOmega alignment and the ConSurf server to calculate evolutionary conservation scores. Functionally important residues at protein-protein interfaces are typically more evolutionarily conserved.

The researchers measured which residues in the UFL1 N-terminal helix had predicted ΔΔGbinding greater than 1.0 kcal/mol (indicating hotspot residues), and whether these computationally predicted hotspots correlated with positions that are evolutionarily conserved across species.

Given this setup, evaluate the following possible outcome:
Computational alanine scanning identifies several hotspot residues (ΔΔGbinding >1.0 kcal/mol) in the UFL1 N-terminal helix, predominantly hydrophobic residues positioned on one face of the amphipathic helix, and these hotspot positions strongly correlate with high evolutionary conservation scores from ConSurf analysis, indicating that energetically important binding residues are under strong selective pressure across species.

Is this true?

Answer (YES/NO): YES